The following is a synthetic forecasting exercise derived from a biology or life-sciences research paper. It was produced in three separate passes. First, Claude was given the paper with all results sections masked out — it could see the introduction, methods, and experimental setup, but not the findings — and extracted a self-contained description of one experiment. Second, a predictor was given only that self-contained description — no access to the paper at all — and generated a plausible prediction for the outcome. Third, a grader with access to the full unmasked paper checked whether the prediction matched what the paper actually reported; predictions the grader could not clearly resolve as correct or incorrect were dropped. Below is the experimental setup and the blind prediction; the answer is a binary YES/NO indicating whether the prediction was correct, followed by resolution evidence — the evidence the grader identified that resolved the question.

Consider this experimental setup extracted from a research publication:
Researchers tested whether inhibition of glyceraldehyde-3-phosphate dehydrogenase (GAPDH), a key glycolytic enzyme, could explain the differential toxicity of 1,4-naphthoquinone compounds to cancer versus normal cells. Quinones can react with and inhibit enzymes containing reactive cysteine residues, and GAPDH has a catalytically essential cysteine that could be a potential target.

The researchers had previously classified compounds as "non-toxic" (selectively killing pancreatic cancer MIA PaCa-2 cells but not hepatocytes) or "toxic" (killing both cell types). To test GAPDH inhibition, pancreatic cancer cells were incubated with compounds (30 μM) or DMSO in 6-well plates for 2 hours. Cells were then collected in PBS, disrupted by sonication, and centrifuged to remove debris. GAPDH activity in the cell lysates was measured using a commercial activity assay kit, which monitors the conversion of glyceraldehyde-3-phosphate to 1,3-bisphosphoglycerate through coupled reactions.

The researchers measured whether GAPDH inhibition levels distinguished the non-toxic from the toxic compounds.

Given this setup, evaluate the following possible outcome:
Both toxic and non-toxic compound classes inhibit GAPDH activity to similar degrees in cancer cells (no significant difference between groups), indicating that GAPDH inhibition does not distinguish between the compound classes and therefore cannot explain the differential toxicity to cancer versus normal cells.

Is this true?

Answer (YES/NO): NO